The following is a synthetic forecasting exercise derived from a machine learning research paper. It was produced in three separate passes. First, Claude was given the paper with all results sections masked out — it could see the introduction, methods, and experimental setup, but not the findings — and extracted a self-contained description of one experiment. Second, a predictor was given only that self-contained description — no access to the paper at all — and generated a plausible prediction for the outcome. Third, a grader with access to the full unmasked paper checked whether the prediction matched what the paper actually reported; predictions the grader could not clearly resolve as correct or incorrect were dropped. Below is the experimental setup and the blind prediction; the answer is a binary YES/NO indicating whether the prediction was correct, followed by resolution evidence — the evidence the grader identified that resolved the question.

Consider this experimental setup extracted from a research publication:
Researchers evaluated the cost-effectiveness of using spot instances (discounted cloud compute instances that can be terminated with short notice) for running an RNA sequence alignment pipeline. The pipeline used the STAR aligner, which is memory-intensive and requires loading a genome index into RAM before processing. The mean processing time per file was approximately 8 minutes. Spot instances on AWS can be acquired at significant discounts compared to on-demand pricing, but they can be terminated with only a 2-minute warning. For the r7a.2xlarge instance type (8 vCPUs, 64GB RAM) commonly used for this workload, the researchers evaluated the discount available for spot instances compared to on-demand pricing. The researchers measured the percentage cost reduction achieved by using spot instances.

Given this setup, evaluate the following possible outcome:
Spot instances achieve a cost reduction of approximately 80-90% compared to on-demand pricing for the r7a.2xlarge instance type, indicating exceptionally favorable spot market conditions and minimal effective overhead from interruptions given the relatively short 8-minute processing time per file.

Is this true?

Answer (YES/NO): NO